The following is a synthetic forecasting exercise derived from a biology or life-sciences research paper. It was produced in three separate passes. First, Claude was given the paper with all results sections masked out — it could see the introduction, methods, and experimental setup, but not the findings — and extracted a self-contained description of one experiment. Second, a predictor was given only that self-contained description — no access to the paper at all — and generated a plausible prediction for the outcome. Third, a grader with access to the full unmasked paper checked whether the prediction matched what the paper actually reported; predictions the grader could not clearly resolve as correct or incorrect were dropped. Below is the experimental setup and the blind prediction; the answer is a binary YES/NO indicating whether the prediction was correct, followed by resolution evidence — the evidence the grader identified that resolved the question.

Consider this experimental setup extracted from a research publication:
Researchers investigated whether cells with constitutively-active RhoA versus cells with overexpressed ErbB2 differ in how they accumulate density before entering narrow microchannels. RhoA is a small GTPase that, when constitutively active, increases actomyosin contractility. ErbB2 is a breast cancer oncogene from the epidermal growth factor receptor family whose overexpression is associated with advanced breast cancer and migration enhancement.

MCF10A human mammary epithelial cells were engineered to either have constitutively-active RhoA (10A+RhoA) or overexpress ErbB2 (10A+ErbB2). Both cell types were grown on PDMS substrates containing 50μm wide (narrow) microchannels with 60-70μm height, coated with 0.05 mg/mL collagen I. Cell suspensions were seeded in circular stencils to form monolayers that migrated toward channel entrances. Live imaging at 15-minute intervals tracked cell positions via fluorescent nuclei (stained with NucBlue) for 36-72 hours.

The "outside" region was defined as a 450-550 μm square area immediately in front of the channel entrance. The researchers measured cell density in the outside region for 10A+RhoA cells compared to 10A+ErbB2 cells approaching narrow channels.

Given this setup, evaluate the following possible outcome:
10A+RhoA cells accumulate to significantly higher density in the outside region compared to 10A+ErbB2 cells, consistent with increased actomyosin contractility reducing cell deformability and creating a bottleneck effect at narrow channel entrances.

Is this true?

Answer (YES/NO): YES